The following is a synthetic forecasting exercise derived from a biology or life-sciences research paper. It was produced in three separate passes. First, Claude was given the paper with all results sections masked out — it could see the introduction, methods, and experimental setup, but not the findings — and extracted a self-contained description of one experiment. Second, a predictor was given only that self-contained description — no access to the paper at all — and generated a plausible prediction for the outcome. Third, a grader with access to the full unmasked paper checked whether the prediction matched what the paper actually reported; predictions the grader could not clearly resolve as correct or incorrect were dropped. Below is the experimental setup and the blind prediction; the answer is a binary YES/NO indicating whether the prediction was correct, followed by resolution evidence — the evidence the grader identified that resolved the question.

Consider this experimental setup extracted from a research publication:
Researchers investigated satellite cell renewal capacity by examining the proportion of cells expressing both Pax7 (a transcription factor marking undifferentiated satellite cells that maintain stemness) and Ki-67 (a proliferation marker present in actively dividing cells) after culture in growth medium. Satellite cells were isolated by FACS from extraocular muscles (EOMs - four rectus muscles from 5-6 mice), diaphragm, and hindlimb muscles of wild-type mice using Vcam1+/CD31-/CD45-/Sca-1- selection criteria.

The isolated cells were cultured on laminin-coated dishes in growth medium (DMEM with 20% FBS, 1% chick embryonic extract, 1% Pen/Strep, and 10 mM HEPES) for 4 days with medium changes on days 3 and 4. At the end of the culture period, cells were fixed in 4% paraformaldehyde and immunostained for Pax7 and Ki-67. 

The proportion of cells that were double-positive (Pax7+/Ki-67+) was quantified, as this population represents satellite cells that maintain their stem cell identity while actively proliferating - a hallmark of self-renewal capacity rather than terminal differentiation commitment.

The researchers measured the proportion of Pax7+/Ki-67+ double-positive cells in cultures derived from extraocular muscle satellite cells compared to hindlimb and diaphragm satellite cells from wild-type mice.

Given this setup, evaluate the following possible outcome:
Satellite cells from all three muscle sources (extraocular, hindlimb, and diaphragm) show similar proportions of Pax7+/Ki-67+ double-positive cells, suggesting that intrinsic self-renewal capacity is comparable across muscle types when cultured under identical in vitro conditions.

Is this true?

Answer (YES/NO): NO